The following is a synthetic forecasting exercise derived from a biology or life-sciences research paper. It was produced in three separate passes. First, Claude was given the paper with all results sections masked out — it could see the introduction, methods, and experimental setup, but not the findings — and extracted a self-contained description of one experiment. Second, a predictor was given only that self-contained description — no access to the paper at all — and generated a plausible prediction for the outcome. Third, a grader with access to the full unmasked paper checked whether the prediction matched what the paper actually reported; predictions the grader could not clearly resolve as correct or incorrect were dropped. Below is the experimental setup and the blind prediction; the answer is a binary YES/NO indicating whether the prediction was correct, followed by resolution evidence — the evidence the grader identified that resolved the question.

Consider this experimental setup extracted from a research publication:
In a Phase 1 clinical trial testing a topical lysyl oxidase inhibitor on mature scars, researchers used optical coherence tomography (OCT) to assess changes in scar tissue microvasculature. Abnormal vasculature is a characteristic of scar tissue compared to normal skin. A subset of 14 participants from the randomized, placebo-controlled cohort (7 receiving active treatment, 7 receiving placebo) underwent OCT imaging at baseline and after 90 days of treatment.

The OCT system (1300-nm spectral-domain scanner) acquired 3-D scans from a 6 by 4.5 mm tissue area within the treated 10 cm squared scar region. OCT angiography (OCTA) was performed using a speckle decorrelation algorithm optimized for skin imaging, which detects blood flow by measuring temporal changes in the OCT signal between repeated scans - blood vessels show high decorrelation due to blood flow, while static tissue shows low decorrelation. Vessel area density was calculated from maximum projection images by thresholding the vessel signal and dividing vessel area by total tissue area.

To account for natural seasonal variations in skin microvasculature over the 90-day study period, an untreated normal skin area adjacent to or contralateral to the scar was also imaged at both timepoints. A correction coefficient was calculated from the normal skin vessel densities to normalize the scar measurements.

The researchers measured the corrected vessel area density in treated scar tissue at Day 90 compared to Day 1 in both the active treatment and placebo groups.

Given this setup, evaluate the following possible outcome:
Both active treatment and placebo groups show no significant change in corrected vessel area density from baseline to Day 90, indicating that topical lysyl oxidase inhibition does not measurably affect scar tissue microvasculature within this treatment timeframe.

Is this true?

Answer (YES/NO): NO